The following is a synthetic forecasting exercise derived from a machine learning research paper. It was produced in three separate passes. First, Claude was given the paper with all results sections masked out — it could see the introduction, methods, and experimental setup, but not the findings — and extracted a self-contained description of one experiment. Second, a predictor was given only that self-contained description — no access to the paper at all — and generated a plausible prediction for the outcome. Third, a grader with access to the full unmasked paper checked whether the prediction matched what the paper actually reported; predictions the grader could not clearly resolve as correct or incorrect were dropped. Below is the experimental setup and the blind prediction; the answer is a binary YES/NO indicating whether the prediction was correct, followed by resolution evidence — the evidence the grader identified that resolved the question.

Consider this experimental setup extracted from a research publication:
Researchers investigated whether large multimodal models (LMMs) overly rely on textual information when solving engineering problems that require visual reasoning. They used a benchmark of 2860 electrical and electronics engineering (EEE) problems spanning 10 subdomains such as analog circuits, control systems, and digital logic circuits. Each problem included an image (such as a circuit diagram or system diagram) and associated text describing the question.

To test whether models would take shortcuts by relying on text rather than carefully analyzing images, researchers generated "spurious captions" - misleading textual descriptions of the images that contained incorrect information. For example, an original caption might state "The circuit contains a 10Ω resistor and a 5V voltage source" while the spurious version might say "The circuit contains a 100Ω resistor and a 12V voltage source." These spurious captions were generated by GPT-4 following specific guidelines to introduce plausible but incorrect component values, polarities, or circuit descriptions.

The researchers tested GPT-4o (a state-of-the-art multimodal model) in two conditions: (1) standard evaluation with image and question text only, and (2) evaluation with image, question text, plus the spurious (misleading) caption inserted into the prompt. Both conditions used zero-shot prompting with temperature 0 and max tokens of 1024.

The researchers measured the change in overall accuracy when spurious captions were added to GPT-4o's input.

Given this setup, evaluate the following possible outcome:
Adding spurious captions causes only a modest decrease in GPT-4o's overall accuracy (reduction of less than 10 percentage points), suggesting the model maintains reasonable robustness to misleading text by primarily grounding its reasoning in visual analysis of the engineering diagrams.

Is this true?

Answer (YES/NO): NO